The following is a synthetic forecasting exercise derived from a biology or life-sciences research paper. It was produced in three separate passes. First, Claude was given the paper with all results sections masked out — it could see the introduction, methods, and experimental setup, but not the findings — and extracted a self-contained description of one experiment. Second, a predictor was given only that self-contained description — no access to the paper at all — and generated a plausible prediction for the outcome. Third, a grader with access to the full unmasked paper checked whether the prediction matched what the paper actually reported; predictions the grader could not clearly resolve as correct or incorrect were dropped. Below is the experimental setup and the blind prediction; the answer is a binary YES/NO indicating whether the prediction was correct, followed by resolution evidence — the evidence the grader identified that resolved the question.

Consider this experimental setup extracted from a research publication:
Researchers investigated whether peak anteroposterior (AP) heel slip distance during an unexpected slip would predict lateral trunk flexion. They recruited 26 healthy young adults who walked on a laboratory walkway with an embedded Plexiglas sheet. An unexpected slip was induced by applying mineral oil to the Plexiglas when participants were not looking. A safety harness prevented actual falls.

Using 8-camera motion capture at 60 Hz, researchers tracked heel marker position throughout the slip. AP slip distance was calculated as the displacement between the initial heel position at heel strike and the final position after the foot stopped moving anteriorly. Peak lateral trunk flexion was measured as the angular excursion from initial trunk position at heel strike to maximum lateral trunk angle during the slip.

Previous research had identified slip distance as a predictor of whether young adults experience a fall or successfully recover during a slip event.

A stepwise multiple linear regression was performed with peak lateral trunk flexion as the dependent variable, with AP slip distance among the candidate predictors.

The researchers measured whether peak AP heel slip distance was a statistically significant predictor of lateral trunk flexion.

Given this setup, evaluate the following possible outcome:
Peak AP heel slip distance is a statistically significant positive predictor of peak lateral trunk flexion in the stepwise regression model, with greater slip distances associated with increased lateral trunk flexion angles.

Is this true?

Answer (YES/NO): NO